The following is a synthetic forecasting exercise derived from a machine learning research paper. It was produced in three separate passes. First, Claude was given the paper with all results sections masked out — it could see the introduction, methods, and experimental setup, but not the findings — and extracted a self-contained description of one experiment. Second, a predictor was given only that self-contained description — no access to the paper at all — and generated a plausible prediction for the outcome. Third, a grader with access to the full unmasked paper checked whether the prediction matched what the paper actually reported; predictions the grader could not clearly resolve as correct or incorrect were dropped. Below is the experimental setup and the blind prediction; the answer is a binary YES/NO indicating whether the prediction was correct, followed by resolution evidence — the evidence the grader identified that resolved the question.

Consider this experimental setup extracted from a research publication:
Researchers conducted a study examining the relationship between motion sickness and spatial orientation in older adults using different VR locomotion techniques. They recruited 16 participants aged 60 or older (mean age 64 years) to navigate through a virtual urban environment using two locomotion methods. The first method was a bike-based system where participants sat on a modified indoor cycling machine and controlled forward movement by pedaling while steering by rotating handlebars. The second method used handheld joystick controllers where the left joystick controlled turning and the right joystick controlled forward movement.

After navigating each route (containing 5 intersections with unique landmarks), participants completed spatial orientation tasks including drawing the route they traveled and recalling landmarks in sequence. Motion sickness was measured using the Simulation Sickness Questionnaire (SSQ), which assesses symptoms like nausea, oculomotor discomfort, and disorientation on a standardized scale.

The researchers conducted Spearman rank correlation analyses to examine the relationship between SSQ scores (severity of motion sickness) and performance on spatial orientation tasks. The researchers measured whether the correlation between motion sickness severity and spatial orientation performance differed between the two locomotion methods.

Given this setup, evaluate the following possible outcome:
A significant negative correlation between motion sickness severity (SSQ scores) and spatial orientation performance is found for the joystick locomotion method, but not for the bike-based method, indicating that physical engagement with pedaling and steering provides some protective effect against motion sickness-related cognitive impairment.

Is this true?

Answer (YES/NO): NO